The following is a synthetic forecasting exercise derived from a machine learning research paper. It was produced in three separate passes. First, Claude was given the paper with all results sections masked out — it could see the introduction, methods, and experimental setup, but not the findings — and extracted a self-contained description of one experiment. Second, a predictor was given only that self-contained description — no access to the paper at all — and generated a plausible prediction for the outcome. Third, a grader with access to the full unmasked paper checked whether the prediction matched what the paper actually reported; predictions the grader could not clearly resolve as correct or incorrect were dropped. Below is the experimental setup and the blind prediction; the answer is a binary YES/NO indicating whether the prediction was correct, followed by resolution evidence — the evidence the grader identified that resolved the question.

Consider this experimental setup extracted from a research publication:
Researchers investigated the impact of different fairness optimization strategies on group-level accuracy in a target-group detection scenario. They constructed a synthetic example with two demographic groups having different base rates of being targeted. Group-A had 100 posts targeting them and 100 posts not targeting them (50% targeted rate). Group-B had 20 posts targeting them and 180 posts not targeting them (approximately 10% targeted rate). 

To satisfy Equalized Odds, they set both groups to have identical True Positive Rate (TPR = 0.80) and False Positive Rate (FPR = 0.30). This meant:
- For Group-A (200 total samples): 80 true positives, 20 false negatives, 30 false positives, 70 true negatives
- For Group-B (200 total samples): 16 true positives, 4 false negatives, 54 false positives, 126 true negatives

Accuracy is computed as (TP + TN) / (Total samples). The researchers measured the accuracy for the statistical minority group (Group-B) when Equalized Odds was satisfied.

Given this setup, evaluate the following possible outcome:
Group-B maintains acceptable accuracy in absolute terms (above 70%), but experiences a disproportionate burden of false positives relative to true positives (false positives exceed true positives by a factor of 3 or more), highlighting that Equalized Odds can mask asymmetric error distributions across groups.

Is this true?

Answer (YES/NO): YES